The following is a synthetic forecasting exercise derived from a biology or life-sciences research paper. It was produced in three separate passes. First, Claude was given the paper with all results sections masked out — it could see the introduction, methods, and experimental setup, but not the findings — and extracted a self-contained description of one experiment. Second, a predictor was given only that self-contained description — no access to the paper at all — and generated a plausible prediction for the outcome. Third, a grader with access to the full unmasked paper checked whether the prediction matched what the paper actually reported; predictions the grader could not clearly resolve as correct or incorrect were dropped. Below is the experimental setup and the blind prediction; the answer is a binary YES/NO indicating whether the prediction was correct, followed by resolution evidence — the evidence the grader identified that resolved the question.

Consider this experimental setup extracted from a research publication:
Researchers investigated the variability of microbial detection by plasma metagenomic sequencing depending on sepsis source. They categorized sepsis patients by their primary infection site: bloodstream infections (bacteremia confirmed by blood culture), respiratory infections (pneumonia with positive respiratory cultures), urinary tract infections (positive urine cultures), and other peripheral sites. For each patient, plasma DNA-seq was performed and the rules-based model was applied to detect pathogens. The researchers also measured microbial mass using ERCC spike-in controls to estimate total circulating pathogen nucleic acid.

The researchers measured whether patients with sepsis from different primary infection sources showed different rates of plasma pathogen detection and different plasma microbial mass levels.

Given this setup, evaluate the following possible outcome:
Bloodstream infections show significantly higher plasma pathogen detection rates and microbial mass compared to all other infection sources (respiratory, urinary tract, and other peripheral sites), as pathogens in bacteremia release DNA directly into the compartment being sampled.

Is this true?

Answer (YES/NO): NO